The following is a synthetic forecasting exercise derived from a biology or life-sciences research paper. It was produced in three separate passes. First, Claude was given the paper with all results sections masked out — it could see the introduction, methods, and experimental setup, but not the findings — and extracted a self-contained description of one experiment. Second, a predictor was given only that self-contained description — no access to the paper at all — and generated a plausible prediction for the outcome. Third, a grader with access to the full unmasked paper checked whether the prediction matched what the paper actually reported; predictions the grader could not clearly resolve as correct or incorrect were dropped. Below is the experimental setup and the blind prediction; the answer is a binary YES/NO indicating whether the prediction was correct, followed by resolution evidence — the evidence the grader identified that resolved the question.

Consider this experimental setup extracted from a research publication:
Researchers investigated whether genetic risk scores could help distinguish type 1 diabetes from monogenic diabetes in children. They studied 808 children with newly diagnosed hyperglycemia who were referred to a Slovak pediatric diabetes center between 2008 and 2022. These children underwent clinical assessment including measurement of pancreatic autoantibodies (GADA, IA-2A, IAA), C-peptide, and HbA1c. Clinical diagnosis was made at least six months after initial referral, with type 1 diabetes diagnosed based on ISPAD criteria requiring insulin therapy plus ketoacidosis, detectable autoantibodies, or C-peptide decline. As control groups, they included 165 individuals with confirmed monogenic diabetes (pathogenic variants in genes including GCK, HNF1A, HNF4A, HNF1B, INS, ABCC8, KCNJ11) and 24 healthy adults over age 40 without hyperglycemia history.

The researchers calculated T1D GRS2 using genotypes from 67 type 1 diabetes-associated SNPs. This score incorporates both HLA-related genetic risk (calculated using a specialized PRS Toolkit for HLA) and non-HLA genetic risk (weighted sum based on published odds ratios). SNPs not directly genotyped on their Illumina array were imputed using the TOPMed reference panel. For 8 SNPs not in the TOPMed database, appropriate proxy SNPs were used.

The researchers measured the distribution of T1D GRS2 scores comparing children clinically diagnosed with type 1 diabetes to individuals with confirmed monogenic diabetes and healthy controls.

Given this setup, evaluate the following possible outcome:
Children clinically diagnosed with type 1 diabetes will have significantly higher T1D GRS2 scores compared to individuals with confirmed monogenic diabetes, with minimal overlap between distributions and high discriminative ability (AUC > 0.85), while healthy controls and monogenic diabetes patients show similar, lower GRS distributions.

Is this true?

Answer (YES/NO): YES